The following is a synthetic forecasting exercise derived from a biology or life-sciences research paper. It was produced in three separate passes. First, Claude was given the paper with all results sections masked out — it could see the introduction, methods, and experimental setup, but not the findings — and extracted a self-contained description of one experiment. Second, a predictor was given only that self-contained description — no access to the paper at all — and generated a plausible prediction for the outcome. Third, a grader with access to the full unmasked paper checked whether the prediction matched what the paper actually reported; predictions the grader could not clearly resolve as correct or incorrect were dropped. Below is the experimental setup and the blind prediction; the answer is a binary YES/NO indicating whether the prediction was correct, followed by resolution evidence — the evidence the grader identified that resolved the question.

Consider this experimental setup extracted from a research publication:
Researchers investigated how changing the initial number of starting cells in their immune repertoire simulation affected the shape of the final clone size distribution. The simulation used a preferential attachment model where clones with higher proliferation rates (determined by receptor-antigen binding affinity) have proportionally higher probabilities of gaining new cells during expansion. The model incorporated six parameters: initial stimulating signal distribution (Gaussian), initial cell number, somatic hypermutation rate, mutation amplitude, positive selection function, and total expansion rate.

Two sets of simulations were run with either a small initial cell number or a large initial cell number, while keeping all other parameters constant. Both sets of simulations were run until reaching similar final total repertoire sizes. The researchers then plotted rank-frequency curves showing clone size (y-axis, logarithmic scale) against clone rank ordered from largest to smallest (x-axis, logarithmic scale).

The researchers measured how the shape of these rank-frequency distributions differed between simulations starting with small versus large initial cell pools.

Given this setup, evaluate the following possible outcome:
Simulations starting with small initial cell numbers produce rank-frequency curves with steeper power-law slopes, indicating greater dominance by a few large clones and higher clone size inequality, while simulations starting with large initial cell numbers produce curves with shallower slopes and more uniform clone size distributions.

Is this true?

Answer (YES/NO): NO